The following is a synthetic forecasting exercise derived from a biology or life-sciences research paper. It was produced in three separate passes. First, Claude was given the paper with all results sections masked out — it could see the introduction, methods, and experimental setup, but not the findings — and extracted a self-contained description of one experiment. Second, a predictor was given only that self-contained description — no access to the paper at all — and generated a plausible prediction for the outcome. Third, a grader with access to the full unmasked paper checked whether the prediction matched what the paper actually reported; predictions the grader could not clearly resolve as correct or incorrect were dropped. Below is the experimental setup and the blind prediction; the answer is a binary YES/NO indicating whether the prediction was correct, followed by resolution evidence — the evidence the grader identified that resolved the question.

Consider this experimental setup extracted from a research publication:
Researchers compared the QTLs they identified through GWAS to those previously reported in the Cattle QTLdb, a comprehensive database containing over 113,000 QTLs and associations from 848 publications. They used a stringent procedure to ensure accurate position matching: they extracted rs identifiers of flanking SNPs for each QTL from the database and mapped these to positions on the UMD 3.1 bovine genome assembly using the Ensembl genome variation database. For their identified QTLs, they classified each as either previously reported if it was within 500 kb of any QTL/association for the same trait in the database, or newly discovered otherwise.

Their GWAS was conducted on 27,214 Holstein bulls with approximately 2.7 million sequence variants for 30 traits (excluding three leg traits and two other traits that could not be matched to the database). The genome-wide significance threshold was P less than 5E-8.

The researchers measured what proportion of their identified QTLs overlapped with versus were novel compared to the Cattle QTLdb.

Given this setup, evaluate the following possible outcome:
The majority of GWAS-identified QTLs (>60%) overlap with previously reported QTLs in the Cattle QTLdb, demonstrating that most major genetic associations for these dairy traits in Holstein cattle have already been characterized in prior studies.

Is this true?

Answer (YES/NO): NO